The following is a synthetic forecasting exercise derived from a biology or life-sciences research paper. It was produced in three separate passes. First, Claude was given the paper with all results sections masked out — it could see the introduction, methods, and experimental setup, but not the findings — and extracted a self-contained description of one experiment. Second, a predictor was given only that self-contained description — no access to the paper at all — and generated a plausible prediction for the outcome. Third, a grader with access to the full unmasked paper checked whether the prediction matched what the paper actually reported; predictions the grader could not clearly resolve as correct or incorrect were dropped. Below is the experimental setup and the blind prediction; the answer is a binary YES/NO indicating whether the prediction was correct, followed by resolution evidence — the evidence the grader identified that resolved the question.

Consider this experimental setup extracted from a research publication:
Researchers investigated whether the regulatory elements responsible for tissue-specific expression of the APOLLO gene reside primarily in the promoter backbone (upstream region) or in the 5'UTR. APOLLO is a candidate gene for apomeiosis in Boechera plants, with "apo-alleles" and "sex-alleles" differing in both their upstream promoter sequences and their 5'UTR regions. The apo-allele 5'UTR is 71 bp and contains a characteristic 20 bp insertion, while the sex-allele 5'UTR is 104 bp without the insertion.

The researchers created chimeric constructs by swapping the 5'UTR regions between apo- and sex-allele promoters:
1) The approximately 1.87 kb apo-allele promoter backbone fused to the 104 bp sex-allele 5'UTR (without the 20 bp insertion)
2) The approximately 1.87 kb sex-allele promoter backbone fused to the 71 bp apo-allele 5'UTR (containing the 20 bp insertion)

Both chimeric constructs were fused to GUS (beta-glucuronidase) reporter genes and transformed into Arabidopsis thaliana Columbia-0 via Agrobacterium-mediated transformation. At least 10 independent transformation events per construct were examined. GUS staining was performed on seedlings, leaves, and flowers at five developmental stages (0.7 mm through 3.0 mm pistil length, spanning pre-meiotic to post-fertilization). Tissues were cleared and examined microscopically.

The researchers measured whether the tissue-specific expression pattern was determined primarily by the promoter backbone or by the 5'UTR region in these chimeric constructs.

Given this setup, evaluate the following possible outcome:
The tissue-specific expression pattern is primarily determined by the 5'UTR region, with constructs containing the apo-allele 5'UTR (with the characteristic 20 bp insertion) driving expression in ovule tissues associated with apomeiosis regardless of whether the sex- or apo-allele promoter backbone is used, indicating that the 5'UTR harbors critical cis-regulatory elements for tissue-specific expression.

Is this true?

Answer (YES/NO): NO